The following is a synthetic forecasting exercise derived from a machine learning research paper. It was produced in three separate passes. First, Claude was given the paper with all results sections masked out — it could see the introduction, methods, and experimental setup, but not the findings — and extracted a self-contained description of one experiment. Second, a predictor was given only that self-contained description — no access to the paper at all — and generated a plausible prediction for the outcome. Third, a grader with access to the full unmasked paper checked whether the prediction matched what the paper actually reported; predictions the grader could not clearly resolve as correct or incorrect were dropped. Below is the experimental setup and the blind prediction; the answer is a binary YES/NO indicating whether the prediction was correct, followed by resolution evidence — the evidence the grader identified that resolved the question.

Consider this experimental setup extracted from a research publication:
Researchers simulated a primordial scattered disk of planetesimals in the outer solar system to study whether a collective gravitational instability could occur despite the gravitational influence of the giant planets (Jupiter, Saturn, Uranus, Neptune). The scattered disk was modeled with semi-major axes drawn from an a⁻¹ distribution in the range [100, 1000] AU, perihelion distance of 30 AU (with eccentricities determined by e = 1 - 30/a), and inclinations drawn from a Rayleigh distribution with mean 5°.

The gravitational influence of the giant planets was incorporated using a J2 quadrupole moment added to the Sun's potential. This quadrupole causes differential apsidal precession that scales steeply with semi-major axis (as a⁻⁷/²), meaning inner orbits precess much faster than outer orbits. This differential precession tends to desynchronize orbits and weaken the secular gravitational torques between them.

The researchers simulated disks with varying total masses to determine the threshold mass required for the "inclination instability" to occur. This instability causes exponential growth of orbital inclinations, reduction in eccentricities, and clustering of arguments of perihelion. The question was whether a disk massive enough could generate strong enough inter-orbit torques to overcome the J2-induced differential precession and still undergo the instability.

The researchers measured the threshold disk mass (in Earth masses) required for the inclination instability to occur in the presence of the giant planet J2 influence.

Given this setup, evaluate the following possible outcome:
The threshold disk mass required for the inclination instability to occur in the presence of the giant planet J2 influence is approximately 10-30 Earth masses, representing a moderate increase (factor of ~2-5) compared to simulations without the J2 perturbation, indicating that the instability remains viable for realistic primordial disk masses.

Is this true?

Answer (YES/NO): NO